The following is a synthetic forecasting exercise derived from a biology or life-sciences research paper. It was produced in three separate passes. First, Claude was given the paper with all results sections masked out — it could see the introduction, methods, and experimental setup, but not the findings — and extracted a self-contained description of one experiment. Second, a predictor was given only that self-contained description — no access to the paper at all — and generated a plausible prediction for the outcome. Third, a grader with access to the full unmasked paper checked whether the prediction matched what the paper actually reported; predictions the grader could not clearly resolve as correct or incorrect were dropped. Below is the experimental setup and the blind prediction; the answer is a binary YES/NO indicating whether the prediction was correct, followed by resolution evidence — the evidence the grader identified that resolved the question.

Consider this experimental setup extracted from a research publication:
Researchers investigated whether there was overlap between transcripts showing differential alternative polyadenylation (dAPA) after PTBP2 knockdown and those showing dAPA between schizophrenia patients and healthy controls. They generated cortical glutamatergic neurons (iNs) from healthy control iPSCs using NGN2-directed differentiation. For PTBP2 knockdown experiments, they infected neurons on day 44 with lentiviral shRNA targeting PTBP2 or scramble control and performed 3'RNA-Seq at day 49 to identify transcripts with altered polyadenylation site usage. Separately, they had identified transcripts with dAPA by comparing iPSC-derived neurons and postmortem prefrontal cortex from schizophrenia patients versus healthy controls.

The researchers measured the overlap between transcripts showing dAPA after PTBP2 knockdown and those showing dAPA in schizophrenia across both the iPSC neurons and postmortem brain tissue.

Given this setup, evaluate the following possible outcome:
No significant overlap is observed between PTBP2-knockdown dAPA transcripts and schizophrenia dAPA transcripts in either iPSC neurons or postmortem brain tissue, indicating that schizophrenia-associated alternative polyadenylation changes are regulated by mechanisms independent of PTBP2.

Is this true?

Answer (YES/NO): NO